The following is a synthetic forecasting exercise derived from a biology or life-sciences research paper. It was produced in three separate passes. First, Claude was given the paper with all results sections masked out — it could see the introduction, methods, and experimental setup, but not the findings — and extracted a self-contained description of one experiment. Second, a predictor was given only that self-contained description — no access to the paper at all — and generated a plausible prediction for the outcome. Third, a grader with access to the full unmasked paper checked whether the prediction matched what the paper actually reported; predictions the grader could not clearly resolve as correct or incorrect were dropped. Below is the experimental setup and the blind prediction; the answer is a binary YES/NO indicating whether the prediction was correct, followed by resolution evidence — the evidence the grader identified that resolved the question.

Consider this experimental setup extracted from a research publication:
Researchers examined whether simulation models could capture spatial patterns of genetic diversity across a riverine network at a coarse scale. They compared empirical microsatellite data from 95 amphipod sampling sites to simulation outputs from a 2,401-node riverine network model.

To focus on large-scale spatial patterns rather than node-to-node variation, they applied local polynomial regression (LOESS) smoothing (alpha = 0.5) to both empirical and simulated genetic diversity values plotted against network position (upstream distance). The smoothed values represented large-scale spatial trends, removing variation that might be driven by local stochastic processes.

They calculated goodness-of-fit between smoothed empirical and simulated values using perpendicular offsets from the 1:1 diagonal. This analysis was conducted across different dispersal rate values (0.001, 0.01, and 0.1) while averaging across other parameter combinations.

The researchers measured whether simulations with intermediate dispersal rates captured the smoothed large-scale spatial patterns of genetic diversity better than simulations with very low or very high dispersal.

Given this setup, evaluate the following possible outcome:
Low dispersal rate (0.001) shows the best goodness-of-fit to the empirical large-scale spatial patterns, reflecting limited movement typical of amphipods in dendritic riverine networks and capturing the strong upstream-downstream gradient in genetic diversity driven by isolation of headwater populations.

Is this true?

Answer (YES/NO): YES